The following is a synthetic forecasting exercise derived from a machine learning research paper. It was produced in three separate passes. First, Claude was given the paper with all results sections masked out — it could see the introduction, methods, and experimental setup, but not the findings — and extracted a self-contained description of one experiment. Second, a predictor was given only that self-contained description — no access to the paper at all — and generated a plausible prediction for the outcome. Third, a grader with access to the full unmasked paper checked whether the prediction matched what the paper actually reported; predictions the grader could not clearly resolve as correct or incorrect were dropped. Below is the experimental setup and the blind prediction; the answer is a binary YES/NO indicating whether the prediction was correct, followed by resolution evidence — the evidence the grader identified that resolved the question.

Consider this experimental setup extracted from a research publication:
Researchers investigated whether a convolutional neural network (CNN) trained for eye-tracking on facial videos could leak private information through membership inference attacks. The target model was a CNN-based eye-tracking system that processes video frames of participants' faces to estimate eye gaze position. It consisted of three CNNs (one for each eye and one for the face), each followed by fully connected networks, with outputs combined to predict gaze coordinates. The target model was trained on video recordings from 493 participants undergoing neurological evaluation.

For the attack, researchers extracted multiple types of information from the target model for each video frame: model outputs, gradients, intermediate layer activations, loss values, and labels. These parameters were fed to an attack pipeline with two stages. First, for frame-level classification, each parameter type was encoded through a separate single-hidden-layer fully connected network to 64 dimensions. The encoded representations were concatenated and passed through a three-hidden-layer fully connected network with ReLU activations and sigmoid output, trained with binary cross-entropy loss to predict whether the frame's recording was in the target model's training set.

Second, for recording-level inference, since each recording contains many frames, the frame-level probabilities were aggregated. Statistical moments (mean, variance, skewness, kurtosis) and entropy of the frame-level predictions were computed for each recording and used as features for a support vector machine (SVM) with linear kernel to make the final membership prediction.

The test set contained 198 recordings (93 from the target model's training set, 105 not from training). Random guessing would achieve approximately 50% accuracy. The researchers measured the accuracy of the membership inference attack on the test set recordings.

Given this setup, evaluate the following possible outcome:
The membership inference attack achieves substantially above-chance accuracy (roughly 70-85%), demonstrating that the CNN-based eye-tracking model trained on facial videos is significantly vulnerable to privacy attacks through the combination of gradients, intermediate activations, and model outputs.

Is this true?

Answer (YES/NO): NO